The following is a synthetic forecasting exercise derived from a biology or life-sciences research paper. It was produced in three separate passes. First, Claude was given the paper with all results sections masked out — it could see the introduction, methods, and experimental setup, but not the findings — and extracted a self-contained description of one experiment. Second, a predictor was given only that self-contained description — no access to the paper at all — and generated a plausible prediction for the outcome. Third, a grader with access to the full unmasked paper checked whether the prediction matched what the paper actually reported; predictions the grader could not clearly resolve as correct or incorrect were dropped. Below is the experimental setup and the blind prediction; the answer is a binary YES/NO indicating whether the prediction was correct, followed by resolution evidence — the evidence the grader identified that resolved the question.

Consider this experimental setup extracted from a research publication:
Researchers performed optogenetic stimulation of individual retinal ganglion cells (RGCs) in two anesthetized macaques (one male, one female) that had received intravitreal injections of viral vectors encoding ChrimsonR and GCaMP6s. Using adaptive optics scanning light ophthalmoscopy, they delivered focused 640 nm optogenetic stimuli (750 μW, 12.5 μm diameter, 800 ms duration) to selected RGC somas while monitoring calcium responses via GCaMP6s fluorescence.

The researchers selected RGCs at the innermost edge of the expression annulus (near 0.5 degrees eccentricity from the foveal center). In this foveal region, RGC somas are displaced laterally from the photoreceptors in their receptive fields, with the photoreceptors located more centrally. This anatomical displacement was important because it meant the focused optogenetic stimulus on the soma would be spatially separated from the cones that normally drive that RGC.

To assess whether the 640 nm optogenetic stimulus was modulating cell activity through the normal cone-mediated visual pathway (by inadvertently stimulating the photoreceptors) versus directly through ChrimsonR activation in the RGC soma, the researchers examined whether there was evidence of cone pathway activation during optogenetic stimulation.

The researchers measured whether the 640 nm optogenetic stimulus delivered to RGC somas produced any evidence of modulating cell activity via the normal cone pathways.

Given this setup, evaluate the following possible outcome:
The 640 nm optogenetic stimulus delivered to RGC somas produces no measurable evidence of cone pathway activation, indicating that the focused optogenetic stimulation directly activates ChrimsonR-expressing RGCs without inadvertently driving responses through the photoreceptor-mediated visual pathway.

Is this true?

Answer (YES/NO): YES